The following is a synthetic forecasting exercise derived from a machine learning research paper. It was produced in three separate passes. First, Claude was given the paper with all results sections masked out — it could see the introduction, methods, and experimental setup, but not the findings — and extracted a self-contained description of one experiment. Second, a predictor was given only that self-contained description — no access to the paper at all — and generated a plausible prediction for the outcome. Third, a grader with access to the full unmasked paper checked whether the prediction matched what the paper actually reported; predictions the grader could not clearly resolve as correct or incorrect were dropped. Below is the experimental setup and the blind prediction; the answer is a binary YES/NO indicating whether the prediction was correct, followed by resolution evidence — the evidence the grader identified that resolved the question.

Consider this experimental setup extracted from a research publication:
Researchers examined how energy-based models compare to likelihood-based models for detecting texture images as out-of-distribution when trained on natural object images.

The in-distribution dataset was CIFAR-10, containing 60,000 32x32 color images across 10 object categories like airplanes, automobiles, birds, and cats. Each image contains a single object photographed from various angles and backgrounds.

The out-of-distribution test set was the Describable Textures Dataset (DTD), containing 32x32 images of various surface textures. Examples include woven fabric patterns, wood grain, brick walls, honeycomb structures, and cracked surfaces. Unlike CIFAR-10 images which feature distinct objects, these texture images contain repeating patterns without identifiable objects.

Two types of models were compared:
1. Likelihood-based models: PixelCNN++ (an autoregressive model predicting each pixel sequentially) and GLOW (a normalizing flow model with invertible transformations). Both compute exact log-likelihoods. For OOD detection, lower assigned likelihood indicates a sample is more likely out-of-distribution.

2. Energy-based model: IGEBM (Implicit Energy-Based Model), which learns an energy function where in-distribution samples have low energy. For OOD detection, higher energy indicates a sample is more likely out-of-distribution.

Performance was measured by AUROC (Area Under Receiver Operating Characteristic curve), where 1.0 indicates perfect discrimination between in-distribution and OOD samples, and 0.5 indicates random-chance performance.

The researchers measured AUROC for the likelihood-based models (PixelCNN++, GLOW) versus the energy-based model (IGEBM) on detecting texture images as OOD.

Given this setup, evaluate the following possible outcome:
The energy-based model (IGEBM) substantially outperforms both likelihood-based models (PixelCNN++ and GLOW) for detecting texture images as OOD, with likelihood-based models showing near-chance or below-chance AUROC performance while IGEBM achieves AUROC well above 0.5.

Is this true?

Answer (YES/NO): NO